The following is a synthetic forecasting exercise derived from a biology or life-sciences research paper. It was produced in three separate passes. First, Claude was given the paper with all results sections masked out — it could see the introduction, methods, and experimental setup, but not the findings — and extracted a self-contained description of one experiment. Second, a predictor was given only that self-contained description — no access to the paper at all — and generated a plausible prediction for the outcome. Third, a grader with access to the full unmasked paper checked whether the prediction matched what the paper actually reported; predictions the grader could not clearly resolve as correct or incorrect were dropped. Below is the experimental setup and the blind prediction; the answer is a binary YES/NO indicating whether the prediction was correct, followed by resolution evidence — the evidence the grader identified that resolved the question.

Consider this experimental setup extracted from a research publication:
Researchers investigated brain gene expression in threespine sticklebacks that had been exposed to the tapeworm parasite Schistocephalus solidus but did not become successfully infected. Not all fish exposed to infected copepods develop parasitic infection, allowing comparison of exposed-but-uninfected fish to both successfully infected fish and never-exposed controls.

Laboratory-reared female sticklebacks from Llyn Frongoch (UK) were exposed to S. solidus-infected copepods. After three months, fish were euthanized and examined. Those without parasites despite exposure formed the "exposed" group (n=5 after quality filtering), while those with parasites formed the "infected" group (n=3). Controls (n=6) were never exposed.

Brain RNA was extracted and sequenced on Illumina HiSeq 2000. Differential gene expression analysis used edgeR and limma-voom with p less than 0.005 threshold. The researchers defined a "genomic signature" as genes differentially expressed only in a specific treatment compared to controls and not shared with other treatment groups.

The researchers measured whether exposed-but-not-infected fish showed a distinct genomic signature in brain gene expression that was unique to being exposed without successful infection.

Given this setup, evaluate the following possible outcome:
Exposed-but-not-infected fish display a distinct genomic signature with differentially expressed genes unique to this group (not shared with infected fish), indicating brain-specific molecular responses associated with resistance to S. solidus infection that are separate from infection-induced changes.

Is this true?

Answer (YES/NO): YES